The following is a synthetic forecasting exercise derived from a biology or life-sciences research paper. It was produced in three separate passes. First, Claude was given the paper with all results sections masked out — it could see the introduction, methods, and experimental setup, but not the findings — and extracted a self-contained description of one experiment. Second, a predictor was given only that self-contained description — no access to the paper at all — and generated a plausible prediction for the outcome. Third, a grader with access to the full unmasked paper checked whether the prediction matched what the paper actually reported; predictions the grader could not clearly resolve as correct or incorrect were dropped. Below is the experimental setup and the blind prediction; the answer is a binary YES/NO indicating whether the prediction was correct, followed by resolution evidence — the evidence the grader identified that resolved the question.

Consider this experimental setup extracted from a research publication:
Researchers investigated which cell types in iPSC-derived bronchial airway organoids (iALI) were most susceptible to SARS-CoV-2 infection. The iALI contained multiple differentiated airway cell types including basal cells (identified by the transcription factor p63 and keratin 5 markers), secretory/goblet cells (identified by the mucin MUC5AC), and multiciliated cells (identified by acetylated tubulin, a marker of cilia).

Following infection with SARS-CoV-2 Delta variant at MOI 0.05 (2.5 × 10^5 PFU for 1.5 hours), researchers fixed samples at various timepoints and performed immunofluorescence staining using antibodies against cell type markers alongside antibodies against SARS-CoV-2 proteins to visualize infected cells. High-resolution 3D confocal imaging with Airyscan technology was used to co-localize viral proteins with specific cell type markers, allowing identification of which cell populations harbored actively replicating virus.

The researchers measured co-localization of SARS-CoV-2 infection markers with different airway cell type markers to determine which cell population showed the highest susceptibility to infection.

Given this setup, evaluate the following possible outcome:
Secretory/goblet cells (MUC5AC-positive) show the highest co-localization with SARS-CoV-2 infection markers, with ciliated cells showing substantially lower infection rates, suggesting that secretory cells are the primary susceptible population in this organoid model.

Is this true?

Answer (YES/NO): NO